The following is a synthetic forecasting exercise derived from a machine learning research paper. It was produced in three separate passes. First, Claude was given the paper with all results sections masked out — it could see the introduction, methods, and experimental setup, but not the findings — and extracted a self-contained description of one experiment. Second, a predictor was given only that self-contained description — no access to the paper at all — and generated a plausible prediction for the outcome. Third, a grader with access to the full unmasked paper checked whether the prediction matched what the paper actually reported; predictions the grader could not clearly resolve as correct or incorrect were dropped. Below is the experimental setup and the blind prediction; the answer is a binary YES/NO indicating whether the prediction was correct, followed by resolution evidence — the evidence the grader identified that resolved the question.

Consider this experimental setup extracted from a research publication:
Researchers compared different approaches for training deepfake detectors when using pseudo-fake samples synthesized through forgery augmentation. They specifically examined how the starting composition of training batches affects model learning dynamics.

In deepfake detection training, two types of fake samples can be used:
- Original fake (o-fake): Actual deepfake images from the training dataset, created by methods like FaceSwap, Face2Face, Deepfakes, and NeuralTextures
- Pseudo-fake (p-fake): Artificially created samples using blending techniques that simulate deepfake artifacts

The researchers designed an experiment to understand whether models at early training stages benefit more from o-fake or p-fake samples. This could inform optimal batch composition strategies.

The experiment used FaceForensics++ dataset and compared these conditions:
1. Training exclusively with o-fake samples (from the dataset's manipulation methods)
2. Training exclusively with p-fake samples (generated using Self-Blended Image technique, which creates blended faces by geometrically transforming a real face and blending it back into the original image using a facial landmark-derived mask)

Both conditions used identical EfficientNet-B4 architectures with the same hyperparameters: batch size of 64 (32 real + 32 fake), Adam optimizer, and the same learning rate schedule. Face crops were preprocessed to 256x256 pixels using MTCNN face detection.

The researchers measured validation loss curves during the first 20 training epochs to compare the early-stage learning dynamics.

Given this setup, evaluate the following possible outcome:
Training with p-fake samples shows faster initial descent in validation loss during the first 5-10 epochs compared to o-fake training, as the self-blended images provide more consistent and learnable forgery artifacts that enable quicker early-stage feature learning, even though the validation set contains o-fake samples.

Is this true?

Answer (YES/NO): NO